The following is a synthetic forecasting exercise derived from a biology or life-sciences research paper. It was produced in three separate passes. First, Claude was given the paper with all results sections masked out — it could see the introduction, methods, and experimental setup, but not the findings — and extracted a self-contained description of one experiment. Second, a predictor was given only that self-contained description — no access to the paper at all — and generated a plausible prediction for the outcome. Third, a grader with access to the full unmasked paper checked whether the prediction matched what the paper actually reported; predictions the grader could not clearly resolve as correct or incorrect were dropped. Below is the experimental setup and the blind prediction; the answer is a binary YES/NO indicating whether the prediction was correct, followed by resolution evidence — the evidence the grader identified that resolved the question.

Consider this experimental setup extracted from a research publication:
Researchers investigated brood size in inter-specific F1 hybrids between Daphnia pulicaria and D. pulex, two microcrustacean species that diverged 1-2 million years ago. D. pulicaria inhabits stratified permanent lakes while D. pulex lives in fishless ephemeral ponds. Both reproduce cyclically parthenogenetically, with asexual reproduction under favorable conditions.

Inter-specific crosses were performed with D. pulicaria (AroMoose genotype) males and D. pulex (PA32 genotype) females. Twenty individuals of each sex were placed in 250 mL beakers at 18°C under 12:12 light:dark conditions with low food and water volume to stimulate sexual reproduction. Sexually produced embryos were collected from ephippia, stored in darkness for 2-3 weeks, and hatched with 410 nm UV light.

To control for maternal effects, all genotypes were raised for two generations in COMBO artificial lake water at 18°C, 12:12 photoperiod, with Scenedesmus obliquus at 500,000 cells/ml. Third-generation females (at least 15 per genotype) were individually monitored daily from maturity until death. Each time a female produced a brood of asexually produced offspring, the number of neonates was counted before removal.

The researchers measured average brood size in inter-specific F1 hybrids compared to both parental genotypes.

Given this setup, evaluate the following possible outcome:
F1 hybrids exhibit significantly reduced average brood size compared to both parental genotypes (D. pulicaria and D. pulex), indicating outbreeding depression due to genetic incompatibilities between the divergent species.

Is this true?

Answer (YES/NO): NO